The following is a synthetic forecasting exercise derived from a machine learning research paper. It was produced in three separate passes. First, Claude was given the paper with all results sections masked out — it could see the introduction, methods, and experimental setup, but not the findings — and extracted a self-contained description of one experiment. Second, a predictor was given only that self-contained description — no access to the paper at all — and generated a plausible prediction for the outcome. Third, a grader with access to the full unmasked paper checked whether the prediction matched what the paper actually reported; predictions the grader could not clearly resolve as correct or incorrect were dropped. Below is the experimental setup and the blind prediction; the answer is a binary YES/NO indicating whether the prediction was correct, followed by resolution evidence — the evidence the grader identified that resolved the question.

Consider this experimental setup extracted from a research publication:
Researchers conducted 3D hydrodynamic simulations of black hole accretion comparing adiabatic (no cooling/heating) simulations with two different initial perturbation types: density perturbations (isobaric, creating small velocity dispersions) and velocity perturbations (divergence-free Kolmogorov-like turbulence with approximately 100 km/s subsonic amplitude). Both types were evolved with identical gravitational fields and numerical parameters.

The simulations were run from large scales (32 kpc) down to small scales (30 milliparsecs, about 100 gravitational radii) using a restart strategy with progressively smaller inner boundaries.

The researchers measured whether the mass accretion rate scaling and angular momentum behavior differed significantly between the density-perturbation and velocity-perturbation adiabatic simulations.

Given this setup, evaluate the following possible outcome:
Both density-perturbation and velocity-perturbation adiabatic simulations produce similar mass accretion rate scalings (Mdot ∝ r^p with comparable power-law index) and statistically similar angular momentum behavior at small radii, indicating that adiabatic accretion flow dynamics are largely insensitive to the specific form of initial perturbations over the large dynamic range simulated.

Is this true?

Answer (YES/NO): YES